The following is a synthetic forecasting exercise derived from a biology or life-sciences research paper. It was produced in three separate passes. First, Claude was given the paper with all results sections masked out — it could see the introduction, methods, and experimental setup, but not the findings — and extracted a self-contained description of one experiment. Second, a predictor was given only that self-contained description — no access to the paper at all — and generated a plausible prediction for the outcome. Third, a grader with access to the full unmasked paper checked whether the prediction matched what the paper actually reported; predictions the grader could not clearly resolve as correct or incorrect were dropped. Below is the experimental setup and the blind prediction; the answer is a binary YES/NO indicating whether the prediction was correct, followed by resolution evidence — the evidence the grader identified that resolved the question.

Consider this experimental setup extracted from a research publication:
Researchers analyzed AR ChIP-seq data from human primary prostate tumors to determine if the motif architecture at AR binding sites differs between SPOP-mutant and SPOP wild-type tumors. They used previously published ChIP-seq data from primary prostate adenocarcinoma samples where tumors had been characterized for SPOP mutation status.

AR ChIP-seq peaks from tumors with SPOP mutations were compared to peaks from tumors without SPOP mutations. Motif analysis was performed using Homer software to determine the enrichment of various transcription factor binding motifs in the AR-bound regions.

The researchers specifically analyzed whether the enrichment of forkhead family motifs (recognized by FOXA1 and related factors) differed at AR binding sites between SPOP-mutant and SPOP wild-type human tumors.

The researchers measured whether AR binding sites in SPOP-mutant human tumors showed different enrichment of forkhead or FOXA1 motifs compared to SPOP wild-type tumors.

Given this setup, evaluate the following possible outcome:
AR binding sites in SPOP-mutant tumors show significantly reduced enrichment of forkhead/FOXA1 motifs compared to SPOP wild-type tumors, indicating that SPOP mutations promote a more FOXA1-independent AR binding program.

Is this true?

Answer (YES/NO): NO